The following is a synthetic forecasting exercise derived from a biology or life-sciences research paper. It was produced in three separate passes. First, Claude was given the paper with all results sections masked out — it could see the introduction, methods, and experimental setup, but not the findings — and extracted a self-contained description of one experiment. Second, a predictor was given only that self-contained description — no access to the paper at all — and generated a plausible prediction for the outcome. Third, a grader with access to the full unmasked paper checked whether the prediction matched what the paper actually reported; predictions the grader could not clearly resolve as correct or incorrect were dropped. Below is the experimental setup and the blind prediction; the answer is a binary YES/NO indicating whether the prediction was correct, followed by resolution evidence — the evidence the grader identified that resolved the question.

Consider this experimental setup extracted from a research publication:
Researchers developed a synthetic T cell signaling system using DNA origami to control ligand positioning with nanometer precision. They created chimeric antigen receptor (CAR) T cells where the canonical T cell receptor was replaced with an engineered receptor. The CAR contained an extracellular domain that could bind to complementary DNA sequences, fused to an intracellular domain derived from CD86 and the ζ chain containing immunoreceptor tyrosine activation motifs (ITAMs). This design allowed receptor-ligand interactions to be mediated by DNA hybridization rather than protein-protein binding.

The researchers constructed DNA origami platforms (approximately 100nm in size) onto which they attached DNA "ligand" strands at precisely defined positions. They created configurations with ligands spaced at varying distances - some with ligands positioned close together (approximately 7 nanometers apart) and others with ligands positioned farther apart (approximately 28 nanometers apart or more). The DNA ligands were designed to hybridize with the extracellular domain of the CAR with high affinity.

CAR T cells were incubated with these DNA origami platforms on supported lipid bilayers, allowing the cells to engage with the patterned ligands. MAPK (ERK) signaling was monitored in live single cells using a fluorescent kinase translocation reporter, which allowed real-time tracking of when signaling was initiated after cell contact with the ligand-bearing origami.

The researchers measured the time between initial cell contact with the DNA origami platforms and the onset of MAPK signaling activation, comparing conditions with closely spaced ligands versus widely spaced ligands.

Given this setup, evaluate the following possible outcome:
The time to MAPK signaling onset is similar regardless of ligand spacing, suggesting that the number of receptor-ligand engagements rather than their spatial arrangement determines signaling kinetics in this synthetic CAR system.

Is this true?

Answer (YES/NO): NO